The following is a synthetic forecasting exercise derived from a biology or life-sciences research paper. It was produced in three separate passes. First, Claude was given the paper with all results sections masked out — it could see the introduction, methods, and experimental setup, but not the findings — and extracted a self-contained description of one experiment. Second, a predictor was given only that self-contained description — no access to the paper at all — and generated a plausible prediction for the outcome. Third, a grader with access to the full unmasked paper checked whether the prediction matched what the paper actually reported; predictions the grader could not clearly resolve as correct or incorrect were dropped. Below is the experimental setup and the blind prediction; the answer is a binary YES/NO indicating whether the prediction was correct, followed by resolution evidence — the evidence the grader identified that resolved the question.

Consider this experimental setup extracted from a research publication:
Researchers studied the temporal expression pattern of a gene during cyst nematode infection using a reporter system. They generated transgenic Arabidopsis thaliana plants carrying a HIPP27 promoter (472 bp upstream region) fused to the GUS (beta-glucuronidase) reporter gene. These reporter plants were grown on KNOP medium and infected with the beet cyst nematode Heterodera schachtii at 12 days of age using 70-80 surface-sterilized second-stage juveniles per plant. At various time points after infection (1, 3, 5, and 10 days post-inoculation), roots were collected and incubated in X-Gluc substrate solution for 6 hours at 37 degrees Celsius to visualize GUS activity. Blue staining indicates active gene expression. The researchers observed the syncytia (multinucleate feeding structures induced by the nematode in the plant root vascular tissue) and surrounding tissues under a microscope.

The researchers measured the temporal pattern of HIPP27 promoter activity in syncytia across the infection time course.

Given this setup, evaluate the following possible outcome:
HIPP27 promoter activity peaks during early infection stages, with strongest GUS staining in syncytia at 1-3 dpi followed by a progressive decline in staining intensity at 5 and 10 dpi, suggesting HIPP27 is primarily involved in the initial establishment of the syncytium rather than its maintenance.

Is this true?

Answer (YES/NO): NO